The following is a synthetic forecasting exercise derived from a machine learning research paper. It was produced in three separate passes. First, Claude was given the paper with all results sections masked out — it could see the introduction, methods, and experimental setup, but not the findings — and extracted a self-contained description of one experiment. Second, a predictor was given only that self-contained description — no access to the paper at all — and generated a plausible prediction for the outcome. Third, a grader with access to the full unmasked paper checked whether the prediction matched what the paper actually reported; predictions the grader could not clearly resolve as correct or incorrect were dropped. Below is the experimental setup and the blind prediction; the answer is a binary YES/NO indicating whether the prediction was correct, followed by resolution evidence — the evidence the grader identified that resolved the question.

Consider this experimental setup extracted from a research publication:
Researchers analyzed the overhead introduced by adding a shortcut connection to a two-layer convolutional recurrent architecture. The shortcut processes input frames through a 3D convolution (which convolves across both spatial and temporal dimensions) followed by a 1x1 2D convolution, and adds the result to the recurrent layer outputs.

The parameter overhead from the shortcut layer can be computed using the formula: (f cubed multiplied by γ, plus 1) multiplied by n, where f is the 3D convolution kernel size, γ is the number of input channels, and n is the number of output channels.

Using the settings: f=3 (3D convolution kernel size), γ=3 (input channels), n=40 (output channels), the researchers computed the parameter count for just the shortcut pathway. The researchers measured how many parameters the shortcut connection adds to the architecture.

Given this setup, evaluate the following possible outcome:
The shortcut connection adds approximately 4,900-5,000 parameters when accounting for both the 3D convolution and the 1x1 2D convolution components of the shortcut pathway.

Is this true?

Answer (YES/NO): NO